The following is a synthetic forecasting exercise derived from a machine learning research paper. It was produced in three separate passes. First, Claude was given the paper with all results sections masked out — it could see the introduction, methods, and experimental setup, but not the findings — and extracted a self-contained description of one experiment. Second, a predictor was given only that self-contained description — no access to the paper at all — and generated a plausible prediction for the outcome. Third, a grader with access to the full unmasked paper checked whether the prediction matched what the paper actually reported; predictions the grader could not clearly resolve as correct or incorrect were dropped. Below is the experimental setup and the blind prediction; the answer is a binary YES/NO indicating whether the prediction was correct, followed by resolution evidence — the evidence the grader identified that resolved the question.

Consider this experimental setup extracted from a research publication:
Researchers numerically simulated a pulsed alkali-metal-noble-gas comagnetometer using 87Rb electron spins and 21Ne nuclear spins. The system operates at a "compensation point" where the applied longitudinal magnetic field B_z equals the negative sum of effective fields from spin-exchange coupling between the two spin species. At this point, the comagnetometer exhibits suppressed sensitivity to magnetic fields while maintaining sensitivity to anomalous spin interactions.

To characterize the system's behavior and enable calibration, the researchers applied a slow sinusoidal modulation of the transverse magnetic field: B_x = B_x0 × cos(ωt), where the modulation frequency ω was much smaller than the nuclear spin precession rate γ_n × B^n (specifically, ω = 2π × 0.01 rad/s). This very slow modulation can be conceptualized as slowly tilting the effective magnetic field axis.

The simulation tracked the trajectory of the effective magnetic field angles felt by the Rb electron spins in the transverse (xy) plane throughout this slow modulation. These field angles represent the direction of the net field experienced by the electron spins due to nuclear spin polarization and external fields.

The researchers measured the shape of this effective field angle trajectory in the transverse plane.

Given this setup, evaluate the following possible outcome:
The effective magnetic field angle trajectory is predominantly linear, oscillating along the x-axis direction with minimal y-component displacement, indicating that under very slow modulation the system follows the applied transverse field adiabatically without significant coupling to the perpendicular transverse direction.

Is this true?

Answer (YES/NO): NO